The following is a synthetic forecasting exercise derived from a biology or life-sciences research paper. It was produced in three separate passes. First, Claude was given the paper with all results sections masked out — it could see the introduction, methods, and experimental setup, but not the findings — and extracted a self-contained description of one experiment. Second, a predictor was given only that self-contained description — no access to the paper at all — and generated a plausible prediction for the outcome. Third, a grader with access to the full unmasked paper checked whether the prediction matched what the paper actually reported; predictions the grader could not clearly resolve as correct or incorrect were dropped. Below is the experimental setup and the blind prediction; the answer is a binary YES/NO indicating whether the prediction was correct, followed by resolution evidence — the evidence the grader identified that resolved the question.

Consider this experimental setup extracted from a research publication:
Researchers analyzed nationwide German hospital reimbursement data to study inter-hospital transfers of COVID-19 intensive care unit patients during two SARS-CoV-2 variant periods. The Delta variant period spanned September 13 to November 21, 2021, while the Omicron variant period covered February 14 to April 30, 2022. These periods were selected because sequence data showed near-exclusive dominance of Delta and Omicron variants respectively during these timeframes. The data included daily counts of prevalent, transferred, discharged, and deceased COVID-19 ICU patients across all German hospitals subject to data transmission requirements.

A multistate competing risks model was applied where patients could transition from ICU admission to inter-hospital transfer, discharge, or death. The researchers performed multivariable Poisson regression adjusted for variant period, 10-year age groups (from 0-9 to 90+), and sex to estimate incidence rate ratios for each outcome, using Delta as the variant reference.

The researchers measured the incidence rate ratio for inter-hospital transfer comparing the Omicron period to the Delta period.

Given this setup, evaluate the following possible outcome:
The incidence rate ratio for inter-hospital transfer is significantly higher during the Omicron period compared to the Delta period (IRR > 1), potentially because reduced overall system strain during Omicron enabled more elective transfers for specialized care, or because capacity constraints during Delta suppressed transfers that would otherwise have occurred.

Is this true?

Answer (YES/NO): YES